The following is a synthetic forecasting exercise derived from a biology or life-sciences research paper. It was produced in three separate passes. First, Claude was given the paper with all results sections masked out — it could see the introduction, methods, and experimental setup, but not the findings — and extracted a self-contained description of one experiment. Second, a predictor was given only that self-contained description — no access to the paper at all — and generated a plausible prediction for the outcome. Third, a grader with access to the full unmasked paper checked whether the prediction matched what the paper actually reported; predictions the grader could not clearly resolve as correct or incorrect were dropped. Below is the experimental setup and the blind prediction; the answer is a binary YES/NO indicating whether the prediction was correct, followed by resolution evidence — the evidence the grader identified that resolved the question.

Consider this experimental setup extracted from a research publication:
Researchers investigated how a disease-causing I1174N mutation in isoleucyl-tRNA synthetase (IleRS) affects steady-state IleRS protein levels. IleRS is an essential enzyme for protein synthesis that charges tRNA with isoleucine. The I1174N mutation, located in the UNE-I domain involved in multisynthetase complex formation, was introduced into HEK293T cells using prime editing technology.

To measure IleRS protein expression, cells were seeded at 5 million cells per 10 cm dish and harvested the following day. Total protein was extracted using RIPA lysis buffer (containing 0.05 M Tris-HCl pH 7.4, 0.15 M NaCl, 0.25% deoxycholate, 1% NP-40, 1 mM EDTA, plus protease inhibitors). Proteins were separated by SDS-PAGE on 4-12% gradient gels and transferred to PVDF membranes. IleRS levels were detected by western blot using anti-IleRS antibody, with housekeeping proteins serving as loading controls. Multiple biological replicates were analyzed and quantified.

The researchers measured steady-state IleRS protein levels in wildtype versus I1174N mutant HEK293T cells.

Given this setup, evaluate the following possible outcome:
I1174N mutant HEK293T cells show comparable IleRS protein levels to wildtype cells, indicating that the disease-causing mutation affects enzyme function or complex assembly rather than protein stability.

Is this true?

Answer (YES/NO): NO